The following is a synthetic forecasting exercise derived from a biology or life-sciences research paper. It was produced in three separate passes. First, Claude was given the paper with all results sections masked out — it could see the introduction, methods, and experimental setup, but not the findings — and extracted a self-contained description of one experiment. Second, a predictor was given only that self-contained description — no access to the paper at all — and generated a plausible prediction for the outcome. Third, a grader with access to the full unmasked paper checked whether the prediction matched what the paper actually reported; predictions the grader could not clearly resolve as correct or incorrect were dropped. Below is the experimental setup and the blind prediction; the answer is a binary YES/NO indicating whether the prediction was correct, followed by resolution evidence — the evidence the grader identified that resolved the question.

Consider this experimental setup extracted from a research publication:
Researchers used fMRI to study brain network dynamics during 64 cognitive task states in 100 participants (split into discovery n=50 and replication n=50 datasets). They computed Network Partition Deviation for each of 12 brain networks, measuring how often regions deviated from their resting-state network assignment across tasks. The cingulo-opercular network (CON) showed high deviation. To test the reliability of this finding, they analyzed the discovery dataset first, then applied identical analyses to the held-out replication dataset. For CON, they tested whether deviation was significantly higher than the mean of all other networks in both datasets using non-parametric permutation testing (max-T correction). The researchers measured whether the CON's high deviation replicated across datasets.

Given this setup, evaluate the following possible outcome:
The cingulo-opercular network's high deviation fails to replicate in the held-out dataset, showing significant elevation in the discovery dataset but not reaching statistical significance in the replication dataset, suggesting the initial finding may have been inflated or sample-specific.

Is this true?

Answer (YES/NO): NO